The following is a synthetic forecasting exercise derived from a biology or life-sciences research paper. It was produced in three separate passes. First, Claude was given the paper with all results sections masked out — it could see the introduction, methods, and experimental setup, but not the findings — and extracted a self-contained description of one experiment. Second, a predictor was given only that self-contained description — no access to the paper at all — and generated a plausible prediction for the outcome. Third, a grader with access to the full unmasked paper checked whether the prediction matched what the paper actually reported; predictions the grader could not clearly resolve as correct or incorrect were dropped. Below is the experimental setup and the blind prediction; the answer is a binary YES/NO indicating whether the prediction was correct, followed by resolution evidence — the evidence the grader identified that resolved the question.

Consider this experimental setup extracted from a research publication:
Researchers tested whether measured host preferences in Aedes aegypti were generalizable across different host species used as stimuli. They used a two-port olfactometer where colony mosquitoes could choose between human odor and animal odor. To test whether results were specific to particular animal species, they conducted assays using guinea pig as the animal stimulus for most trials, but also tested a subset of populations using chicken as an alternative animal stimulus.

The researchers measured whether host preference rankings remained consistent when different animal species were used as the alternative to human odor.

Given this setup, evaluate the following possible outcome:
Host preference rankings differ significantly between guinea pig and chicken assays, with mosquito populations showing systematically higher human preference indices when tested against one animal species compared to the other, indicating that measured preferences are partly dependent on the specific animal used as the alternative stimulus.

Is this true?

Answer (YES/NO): NO